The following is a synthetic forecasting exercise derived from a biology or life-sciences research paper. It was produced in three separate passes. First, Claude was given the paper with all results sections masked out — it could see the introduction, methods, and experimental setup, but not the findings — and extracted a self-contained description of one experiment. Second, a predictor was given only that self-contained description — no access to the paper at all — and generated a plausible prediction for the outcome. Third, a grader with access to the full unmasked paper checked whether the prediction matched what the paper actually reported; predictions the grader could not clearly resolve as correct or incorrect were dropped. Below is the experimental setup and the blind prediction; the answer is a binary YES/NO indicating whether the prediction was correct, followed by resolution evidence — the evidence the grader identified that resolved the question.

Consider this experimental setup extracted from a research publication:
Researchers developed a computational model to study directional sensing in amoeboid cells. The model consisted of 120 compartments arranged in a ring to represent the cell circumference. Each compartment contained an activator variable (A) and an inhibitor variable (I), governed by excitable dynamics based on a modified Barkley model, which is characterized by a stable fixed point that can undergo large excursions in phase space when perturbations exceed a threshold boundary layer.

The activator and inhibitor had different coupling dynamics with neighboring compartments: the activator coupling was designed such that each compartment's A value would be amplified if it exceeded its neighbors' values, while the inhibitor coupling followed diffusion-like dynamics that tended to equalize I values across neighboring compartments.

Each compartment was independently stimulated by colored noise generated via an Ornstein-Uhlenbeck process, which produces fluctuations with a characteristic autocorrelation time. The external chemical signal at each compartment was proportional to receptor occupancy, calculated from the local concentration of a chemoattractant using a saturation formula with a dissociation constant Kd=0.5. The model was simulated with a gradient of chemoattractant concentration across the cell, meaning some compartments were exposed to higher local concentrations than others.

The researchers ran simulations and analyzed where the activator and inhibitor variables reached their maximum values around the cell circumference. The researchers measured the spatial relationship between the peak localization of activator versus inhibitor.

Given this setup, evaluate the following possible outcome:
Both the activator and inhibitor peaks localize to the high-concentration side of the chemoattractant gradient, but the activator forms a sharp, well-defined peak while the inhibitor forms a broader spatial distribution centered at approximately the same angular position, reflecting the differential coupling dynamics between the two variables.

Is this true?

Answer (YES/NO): NO